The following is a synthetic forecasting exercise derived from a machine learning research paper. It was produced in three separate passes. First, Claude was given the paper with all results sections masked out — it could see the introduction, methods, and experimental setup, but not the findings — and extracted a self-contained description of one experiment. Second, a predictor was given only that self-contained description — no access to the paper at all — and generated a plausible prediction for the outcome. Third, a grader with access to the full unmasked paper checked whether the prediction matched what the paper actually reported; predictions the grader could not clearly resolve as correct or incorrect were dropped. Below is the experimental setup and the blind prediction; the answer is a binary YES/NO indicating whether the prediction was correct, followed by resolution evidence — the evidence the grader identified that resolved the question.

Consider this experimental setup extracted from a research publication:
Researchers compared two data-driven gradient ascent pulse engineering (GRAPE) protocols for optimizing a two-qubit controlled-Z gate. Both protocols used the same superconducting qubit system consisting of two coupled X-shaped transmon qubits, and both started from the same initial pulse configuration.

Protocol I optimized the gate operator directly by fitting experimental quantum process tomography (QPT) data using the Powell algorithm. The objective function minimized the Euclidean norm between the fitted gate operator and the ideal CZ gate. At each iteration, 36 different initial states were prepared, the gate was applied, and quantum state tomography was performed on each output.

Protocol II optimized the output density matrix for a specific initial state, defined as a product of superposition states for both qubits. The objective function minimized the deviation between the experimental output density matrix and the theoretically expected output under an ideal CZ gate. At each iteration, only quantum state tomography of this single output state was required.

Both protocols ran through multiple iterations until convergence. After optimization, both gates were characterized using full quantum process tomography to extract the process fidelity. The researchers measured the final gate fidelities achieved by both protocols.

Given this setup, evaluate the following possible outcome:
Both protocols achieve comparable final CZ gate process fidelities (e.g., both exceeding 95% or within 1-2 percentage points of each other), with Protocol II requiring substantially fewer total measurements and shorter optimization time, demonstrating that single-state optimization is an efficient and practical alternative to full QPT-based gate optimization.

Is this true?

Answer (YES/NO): YES